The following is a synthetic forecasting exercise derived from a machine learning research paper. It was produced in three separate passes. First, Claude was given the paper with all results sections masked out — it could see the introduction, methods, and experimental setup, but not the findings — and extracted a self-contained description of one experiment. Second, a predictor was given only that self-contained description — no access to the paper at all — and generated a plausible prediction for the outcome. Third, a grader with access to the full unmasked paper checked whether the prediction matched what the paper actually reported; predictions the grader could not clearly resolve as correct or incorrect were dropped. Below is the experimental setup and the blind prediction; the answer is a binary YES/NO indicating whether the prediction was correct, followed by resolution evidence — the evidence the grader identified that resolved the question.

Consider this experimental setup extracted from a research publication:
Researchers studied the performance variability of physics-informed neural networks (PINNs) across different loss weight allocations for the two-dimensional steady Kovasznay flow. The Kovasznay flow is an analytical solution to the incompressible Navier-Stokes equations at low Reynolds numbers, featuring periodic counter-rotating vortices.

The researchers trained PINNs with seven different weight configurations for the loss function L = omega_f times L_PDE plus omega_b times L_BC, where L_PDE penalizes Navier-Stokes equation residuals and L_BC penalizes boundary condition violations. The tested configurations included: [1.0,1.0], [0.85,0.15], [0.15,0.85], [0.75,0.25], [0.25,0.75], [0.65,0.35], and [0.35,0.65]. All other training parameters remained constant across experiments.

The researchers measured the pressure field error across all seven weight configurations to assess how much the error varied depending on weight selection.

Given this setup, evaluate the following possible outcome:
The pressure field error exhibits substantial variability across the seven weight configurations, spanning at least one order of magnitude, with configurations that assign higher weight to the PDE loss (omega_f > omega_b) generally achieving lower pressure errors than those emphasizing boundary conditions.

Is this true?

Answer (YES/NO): NO